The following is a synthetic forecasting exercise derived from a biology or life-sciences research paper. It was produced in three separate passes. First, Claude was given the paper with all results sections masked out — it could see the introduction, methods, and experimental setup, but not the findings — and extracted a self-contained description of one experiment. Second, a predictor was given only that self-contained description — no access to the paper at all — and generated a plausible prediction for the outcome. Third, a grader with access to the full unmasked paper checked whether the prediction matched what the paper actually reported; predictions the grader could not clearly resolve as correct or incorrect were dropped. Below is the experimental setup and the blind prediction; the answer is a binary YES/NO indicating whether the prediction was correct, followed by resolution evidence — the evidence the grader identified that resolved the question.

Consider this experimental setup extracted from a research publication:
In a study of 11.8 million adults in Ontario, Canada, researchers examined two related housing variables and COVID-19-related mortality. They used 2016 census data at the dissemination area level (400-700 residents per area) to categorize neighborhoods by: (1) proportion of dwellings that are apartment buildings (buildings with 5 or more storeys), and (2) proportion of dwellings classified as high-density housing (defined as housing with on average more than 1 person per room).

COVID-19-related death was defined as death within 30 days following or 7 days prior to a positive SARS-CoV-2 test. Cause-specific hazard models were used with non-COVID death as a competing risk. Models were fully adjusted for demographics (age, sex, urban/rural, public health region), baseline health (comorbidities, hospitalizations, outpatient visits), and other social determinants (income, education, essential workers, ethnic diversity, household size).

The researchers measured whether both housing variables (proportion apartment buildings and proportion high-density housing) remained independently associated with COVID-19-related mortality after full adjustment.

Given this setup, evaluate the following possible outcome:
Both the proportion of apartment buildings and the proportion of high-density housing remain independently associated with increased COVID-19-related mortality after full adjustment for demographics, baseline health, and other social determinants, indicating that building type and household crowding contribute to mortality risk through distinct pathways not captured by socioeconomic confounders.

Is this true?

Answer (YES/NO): NO